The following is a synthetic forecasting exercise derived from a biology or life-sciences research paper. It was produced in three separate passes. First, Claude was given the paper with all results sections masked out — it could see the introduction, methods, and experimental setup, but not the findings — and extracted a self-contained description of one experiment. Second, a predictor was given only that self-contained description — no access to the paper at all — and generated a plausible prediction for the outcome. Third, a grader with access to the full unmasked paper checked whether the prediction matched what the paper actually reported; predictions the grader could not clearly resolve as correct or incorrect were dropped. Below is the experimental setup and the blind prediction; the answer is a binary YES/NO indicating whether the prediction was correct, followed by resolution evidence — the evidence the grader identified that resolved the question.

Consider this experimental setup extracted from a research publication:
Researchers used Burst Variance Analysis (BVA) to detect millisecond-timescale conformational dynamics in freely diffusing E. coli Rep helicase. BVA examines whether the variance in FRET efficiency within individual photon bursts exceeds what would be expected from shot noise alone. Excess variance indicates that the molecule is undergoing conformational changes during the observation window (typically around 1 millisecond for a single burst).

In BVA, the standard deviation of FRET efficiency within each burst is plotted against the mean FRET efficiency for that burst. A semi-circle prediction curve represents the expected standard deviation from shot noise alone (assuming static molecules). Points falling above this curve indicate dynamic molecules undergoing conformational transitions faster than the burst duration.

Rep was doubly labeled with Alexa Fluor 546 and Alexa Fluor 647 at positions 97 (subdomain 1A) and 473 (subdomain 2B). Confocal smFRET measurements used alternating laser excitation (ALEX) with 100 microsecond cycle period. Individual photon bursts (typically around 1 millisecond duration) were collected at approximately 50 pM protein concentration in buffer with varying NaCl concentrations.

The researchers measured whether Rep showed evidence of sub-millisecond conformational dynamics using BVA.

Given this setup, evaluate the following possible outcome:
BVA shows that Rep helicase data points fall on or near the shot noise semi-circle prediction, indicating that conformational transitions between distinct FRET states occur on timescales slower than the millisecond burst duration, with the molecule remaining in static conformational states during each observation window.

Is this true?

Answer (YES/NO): NO